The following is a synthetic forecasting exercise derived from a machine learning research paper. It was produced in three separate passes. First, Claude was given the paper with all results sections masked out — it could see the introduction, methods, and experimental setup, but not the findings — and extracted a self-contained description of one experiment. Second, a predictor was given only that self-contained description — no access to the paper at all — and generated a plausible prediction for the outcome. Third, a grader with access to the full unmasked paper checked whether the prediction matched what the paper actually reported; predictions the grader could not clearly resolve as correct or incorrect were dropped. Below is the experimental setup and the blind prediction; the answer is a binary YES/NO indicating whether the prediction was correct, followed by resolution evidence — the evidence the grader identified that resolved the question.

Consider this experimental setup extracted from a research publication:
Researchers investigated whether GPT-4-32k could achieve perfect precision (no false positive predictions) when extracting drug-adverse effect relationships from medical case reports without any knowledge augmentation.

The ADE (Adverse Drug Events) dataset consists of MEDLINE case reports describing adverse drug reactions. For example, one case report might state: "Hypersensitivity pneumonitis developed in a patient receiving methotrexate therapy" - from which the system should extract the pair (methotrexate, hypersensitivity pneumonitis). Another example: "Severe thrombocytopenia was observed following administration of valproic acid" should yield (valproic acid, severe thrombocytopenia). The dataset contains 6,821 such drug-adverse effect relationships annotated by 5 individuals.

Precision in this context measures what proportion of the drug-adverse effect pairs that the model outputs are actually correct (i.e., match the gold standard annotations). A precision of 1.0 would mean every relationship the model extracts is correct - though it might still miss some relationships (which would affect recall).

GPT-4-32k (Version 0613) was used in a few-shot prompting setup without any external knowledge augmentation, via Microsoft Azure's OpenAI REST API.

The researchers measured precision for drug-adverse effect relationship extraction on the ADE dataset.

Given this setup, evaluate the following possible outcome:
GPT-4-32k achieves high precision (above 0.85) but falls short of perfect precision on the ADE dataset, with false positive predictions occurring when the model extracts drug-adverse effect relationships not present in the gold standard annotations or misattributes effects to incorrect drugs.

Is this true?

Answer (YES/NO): NO